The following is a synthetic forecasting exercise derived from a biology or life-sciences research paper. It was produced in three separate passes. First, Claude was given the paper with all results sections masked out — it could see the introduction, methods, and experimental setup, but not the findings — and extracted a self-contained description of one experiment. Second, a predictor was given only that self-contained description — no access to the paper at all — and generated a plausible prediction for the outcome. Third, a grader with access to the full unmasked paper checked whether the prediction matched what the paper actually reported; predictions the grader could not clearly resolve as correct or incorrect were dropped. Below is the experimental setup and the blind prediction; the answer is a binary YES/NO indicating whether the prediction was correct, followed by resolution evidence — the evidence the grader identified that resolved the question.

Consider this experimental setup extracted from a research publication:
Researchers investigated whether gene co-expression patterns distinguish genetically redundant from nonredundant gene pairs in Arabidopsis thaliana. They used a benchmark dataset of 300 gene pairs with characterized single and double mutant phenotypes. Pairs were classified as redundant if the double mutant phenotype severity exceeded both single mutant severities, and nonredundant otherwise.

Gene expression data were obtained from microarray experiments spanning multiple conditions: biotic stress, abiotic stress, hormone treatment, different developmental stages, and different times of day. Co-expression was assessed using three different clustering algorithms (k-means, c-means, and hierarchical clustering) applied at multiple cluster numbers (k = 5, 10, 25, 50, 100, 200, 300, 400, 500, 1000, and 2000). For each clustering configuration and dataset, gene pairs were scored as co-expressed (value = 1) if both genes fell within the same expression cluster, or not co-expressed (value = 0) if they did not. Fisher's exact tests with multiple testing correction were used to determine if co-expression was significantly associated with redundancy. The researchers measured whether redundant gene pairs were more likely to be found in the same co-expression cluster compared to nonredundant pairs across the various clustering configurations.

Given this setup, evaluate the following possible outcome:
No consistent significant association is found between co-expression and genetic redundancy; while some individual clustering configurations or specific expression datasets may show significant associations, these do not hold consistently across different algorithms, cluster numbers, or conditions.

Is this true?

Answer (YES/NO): NO